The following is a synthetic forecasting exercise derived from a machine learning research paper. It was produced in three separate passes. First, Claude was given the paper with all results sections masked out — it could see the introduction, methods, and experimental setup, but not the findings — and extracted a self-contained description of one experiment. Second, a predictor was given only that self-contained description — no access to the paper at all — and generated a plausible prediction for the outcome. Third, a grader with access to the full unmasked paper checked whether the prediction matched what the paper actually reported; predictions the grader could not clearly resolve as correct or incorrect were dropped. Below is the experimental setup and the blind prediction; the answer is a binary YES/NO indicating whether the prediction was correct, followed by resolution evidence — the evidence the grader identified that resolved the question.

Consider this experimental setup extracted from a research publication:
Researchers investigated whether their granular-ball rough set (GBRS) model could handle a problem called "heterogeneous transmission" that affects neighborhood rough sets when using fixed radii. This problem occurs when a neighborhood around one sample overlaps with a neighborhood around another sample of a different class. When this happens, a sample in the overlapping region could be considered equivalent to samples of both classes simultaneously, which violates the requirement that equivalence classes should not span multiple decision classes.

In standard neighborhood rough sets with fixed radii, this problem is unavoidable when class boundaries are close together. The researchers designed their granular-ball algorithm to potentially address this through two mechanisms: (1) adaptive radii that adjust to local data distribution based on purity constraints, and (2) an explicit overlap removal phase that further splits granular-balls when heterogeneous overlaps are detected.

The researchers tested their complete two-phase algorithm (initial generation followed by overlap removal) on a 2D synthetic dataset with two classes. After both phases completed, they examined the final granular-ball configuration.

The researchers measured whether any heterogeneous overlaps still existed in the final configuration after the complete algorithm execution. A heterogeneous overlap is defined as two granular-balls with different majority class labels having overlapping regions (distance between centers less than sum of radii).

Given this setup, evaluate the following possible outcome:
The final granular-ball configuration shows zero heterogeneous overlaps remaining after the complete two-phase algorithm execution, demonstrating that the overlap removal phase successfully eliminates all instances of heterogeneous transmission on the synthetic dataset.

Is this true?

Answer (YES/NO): YES